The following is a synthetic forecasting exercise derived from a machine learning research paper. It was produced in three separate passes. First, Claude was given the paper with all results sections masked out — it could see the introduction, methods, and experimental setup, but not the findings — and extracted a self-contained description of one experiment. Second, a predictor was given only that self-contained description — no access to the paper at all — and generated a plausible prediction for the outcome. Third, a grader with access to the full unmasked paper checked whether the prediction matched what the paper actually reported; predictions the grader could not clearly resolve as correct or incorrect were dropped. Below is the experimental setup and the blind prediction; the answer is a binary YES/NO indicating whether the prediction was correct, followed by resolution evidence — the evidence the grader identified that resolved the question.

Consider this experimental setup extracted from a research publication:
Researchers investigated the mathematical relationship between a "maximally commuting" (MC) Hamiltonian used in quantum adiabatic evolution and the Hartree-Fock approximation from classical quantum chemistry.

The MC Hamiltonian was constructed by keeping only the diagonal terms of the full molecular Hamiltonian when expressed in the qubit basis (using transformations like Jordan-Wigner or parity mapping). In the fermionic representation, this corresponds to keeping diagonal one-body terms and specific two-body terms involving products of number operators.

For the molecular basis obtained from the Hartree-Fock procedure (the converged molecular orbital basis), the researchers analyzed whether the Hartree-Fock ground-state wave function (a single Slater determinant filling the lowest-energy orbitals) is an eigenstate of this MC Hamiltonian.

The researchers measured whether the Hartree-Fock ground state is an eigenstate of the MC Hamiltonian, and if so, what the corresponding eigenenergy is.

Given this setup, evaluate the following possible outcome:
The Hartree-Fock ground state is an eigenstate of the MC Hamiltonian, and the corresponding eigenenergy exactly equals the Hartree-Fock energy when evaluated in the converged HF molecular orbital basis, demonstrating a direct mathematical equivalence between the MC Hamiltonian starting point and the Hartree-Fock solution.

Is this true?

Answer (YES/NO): YES